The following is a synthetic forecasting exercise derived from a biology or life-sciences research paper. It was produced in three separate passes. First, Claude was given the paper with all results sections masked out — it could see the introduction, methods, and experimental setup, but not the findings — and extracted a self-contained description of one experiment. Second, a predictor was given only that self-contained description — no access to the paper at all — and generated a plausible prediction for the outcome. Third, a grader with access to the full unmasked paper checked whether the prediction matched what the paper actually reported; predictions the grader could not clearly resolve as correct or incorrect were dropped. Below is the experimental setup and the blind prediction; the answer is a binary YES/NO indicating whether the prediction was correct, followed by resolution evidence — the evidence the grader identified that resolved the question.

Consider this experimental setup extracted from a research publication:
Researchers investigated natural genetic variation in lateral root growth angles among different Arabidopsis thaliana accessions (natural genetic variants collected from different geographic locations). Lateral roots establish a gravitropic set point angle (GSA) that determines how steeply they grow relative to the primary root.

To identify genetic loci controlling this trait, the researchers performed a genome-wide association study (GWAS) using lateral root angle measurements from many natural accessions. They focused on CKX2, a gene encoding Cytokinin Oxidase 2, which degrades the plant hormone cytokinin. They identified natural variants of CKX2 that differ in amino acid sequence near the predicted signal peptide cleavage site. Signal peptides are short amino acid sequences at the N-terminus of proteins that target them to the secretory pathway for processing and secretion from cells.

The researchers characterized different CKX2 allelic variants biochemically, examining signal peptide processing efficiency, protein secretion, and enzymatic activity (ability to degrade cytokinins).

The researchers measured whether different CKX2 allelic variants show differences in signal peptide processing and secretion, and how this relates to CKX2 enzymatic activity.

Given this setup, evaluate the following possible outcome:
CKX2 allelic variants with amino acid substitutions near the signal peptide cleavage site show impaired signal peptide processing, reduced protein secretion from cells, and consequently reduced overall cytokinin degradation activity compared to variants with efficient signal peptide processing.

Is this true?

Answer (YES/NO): YES